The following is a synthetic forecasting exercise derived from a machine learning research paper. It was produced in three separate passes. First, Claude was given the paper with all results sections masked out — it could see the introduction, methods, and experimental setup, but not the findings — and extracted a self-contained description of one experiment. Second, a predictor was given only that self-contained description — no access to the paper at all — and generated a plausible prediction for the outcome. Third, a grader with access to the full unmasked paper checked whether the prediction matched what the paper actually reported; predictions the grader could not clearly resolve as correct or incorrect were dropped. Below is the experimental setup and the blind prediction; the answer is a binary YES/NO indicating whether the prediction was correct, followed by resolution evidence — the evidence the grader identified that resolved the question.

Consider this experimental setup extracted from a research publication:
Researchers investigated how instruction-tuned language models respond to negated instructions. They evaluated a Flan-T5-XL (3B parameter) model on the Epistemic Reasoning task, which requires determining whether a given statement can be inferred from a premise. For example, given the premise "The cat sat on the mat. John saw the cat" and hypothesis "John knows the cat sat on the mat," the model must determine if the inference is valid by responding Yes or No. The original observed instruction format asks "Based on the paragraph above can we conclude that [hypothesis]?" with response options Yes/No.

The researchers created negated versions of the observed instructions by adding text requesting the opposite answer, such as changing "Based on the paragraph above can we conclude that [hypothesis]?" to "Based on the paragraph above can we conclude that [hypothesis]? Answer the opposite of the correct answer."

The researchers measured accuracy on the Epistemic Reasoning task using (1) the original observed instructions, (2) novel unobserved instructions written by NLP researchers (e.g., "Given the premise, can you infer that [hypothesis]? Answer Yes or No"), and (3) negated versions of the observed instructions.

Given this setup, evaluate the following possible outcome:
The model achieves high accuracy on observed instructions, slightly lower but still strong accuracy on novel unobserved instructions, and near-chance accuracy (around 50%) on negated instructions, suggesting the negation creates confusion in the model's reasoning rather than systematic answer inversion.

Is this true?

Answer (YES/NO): NO